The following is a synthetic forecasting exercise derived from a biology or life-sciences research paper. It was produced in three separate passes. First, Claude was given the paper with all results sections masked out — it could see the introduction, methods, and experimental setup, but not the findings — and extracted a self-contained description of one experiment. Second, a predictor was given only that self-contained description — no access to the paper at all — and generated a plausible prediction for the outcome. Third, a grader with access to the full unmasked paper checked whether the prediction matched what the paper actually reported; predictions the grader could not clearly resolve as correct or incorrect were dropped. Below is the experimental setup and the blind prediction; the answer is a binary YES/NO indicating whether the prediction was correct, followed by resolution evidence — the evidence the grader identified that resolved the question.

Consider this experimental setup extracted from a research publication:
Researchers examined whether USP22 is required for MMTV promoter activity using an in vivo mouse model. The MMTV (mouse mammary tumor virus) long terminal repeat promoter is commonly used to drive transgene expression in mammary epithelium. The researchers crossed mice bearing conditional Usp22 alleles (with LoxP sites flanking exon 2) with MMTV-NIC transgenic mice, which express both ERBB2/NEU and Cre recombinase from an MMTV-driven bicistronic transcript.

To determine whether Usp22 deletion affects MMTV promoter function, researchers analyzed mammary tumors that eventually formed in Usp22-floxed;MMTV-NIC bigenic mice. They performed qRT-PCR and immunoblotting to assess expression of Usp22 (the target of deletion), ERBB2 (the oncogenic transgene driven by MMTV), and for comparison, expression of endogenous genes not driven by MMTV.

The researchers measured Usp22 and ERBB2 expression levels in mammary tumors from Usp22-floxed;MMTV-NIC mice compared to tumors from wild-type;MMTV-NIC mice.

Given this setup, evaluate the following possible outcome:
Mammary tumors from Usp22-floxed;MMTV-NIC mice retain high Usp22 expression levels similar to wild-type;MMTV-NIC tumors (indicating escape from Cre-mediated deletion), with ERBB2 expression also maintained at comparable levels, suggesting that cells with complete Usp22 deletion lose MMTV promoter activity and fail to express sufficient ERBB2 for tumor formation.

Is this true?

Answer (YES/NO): NO